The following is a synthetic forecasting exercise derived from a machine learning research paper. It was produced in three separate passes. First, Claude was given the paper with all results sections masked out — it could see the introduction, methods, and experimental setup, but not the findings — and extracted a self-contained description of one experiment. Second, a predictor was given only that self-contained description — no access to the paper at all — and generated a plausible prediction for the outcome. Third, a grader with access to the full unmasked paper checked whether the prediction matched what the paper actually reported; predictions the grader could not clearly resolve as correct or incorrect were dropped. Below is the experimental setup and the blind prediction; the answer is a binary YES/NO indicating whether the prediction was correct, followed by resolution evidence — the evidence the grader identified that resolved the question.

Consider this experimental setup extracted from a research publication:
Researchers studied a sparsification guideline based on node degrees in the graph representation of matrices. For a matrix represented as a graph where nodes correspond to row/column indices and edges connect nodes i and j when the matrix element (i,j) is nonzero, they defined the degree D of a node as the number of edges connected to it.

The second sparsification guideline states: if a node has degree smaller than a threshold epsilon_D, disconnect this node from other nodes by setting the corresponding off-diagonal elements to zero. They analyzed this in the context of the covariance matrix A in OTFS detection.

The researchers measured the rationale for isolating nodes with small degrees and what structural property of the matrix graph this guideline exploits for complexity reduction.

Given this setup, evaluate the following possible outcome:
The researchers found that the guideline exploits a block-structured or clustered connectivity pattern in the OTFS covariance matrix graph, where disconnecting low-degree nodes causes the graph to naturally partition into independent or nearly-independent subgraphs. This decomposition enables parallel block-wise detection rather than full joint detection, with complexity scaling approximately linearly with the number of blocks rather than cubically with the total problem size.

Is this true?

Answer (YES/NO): NO